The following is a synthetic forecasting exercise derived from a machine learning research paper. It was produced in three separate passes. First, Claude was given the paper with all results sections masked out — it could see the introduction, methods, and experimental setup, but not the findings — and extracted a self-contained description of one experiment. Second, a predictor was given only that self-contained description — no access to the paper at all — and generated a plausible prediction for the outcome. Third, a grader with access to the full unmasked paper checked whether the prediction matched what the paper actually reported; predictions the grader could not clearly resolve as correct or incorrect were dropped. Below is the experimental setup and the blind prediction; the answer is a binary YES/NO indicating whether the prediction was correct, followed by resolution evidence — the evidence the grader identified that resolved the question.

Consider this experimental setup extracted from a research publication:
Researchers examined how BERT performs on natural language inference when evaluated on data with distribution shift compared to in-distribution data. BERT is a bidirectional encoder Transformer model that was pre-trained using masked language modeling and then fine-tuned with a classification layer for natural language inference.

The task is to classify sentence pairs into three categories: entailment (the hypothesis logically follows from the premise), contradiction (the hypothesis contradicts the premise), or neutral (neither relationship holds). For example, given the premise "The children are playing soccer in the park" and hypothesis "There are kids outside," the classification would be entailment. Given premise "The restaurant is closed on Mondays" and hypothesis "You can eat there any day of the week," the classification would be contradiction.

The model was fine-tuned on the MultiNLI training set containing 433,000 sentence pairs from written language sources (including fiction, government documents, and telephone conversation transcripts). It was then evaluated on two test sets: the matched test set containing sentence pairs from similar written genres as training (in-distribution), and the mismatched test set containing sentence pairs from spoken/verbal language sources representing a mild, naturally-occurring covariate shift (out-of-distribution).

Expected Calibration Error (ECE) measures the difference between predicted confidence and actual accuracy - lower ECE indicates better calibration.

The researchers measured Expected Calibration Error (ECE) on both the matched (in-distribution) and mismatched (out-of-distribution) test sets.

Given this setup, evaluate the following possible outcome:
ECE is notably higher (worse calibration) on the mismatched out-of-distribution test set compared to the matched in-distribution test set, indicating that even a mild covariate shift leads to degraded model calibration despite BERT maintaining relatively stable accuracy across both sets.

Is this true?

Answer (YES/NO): NO